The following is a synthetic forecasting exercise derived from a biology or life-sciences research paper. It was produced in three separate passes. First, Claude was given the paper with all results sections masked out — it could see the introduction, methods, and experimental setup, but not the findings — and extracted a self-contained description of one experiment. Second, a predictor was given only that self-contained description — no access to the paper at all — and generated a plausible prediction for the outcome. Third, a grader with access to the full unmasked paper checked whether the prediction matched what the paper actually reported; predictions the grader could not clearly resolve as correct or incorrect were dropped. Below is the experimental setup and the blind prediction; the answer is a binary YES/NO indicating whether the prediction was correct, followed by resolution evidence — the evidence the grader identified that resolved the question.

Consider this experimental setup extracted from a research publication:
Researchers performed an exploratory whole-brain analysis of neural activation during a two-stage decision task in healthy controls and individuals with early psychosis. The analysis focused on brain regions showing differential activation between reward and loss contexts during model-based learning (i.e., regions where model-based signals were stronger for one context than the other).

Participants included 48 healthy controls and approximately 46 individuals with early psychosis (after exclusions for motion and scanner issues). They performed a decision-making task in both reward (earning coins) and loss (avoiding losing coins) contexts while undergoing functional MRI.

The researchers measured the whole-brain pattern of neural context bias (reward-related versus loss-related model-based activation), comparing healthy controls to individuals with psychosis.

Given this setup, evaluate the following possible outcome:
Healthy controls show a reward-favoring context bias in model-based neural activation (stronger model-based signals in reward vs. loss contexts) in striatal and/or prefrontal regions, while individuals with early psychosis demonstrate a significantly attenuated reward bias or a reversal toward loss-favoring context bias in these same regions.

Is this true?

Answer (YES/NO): YES